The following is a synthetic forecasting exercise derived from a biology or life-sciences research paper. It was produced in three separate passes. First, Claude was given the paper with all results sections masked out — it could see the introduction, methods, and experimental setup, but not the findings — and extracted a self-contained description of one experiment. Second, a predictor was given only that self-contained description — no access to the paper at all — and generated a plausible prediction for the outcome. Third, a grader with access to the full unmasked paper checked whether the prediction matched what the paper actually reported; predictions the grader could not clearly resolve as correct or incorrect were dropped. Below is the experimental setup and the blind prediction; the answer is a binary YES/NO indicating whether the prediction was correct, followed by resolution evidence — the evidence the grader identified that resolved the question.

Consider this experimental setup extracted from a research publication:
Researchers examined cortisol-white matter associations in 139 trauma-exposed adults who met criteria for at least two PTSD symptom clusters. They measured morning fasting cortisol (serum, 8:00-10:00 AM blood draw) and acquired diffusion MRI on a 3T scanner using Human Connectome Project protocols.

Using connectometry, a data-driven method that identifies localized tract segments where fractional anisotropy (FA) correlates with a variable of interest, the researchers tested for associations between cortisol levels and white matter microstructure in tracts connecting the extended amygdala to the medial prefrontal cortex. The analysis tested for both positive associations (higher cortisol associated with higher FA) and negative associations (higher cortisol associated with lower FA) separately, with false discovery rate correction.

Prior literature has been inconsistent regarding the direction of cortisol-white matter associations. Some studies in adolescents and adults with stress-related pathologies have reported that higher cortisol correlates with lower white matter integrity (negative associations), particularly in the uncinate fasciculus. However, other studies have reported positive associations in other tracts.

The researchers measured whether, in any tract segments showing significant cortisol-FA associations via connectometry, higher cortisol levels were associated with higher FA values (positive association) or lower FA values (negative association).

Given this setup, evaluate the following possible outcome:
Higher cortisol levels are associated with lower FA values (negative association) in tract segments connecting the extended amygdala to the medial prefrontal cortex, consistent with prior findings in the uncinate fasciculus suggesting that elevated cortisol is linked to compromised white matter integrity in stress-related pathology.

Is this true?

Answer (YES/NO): YES